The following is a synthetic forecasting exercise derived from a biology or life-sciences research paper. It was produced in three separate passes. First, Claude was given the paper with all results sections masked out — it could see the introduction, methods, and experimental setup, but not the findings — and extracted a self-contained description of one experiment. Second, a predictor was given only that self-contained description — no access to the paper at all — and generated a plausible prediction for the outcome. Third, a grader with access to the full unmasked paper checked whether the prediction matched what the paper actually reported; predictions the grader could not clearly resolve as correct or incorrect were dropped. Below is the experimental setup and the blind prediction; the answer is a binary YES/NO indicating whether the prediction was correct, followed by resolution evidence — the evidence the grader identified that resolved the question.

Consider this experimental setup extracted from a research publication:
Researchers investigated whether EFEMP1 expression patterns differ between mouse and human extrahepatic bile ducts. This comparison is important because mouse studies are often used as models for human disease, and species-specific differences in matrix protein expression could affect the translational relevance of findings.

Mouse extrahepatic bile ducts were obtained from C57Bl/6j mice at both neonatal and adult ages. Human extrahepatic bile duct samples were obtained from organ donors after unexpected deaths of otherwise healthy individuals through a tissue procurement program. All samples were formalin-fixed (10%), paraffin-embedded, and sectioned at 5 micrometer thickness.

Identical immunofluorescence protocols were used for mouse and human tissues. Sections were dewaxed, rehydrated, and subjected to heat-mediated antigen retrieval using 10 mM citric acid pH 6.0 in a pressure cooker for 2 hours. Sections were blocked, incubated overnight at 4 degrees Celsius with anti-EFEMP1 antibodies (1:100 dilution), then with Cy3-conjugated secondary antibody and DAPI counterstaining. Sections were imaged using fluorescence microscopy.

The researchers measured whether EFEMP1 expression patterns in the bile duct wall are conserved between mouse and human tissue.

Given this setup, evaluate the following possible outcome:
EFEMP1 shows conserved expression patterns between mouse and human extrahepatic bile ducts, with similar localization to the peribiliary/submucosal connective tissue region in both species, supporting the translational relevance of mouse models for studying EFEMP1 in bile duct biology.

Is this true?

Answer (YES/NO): YES